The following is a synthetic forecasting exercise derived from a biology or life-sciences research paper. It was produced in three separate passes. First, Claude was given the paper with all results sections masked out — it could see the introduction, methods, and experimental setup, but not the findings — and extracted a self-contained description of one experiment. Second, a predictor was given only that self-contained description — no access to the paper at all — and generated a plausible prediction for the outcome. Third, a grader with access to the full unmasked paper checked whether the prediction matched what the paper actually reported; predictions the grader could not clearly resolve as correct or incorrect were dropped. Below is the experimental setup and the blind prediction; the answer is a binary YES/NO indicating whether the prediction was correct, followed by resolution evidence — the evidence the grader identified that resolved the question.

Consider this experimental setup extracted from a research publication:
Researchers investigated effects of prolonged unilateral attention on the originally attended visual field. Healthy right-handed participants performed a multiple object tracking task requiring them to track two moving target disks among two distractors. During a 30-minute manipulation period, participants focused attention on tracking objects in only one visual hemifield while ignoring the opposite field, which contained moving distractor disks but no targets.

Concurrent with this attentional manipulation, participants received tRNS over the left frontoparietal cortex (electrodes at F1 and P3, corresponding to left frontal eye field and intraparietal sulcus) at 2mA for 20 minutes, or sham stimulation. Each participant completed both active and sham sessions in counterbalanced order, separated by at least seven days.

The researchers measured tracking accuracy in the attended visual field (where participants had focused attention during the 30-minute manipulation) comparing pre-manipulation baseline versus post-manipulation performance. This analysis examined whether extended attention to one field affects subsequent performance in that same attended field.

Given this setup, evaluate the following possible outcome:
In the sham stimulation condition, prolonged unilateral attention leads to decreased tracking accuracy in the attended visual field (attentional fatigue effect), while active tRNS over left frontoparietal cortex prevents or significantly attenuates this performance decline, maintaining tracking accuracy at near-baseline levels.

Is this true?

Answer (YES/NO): NO